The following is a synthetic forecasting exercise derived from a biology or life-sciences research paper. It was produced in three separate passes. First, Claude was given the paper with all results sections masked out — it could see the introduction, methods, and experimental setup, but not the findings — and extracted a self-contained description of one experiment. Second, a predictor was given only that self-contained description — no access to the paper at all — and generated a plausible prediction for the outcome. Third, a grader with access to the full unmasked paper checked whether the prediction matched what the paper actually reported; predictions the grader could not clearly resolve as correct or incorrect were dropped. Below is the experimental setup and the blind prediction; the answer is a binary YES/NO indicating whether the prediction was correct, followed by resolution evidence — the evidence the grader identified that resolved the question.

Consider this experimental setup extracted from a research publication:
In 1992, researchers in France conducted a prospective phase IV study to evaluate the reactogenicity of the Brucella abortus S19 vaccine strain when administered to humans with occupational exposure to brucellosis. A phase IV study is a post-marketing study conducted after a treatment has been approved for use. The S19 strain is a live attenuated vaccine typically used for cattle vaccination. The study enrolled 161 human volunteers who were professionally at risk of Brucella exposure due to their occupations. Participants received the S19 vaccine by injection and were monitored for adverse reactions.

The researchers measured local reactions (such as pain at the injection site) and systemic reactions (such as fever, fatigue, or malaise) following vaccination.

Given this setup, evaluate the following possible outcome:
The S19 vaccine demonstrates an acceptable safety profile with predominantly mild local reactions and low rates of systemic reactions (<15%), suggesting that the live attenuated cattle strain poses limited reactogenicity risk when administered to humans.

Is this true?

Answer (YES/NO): NO